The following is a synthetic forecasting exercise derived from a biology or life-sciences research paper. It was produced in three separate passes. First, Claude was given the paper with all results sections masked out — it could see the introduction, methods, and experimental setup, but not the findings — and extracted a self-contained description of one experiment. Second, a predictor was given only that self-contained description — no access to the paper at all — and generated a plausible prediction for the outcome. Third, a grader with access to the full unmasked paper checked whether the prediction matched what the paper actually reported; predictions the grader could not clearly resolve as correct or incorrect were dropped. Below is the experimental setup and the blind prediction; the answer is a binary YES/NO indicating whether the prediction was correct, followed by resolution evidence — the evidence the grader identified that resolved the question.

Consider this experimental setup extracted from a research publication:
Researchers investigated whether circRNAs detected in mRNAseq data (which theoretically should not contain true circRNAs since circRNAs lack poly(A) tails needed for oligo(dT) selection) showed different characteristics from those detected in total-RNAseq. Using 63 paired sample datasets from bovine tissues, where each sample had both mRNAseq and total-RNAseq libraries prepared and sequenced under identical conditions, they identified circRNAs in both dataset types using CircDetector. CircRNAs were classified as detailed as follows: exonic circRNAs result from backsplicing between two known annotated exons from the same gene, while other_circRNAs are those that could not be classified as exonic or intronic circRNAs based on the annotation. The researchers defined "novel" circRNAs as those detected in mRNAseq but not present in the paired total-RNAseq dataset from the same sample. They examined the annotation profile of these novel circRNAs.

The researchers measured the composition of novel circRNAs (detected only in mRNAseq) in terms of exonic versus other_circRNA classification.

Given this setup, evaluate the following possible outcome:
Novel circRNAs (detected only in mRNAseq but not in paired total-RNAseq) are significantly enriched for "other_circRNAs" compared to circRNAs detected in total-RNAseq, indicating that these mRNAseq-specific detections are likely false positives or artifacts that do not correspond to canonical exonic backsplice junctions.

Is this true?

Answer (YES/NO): YES